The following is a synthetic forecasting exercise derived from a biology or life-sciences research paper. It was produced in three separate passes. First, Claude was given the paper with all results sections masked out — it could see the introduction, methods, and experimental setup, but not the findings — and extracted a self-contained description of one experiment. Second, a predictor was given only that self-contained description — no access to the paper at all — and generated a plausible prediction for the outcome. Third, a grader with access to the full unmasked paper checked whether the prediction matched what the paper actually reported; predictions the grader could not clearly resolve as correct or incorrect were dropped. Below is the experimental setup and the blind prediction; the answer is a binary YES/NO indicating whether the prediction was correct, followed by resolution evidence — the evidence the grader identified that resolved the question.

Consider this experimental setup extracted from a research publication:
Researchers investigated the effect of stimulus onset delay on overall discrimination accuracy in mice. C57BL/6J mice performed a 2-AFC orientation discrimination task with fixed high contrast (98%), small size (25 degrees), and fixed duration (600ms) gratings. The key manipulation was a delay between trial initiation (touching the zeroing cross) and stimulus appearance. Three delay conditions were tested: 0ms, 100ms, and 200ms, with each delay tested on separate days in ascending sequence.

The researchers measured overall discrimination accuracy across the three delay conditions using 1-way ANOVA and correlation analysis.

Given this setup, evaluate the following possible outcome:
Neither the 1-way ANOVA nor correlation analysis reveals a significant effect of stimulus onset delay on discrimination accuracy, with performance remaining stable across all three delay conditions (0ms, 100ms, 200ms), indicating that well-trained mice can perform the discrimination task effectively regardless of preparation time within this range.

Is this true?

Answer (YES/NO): NO